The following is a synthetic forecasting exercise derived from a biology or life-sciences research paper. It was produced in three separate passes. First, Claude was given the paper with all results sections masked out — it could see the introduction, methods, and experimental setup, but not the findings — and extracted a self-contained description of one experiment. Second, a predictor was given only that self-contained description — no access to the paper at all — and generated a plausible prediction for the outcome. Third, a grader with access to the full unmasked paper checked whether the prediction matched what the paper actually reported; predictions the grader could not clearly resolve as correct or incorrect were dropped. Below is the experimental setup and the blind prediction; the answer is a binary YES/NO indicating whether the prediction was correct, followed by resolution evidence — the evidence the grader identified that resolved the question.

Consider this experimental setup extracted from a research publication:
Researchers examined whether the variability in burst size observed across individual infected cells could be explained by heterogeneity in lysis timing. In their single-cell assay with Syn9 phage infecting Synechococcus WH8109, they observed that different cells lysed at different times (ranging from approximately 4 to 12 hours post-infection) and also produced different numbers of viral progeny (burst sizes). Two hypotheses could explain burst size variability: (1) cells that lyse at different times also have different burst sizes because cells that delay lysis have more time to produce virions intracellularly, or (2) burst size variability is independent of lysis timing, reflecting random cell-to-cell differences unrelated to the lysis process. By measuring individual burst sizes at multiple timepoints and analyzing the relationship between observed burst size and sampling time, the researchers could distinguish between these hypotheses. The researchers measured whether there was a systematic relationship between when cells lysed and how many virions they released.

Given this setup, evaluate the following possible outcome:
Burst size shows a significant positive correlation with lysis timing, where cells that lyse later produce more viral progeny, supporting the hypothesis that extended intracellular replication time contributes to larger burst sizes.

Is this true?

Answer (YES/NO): YES